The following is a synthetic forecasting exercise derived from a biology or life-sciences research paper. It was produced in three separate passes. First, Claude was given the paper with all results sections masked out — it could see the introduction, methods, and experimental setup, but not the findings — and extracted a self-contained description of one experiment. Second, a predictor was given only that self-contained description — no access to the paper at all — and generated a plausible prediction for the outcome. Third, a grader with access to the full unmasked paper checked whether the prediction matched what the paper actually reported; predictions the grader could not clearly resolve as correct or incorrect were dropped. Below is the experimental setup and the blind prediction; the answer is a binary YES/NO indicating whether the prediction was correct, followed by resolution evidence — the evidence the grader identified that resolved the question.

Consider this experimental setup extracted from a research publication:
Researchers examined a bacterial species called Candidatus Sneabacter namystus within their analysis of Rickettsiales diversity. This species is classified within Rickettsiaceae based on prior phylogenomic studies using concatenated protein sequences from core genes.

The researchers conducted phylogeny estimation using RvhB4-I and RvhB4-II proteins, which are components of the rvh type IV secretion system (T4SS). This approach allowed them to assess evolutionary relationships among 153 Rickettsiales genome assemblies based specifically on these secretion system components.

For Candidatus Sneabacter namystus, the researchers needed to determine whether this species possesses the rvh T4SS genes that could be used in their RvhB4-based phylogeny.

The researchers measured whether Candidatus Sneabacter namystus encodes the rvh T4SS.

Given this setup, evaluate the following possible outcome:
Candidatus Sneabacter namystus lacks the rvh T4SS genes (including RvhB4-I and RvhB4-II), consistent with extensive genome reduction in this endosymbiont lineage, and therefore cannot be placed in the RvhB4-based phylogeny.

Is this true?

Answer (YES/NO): YES